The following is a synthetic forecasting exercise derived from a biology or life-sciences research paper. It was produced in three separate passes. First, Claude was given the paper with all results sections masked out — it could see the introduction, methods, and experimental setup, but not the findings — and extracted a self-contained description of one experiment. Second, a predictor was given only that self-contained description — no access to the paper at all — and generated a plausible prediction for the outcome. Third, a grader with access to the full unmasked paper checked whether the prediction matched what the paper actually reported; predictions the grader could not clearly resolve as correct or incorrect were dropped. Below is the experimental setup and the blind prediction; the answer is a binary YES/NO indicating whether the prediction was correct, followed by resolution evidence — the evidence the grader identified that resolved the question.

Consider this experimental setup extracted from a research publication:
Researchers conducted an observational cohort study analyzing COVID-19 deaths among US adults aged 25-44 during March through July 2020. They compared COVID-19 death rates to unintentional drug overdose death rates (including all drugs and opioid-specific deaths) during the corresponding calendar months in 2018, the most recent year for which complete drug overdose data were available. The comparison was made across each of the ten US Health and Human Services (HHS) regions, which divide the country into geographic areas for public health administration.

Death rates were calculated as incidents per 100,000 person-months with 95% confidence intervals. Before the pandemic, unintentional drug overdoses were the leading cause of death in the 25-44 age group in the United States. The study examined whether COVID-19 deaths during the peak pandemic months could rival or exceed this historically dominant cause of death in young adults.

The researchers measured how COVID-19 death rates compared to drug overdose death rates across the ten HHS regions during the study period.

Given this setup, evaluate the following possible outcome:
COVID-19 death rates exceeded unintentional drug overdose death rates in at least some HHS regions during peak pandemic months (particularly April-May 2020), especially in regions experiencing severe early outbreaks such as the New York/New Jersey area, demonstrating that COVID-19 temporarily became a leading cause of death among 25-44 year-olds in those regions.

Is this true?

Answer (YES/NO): NO